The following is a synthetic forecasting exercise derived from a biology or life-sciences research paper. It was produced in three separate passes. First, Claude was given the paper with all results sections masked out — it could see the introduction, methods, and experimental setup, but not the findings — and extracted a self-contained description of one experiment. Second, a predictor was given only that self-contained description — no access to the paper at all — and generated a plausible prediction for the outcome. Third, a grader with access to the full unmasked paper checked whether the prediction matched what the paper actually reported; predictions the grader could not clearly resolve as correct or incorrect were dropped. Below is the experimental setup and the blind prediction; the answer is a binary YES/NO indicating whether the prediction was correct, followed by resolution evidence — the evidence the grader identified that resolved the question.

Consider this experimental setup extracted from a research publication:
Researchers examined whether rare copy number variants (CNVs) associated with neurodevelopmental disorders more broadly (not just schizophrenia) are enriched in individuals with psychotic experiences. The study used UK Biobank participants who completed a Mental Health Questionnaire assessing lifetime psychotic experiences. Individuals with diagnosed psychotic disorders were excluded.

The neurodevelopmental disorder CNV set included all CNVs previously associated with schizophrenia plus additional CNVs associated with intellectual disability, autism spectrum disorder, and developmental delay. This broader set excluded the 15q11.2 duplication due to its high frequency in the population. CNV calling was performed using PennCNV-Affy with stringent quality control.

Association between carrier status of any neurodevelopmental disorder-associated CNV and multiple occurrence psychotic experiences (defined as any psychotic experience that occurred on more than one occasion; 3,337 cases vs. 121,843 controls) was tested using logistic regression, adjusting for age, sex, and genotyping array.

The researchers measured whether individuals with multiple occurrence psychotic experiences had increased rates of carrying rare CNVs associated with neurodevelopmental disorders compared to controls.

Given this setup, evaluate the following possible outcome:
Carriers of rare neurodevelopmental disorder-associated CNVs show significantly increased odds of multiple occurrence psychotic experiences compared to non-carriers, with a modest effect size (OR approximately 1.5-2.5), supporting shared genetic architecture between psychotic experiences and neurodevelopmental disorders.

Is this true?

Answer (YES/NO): NO